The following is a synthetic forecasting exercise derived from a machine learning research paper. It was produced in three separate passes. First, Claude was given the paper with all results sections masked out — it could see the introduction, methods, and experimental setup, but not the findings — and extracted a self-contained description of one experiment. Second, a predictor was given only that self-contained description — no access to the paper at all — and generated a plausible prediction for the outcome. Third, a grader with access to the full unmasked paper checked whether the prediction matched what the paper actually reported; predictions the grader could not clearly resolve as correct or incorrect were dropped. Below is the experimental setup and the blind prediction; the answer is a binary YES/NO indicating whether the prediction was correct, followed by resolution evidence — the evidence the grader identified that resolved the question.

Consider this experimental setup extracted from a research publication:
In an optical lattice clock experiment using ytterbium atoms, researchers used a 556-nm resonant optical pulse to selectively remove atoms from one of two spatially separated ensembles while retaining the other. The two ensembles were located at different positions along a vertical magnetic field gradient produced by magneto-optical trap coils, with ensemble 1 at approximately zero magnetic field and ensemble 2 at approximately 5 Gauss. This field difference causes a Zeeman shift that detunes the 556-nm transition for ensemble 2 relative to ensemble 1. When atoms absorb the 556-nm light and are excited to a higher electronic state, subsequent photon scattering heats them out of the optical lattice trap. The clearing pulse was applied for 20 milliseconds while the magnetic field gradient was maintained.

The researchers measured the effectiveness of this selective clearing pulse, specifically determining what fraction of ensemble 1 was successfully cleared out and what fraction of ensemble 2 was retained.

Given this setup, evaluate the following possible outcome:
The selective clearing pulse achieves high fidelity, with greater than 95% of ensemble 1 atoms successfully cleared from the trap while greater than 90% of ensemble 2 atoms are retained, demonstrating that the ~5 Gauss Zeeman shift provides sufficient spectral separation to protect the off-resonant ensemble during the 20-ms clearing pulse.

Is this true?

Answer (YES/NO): YES